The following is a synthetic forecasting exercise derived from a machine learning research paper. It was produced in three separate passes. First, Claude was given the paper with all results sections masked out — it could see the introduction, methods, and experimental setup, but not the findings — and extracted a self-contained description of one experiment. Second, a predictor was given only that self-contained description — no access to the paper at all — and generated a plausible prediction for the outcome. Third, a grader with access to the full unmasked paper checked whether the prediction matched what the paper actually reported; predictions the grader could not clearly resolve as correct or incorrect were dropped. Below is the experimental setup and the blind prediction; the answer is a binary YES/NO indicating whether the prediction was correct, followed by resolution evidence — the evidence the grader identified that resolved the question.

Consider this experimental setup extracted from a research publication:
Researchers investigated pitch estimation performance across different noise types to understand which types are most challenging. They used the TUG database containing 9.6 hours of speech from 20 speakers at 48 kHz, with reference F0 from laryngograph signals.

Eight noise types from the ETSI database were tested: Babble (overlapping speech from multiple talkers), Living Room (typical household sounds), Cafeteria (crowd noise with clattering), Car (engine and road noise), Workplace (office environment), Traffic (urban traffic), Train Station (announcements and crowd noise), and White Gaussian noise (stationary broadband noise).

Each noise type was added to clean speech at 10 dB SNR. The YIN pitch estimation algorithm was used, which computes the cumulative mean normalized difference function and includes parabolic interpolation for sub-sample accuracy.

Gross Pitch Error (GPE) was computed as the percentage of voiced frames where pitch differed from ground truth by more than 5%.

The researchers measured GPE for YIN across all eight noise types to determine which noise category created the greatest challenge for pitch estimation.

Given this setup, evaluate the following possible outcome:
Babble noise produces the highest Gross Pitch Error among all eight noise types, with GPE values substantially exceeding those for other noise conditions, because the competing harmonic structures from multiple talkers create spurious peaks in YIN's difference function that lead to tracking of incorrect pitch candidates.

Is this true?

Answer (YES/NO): NO